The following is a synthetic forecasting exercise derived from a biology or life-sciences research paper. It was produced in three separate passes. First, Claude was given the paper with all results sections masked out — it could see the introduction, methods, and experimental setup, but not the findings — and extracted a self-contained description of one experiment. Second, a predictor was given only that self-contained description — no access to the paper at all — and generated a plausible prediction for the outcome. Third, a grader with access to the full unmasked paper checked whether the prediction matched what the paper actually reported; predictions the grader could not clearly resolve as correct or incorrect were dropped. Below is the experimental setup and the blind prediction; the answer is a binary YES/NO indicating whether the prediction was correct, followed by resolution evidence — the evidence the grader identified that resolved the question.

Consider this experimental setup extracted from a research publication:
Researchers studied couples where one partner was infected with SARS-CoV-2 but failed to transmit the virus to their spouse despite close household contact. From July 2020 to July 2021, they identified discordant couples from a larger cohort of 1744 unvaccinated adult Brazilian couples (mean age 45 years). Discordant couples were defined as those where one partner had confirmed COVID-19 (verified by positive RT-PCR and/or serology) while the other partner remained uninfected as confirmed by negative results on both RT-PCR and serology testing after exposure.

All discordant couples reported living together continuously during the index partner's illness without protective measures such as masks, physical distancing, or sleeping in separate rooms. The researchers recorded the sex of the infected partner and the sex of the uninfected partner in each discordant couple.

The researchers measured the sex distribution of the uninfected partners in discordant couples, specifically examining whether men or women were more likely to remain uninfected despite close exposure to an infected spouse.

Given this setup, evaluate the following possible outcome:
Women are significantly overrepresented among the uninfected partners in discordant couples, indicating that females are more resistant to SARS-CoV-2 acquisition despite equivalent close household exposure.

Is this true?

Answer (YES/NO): YES